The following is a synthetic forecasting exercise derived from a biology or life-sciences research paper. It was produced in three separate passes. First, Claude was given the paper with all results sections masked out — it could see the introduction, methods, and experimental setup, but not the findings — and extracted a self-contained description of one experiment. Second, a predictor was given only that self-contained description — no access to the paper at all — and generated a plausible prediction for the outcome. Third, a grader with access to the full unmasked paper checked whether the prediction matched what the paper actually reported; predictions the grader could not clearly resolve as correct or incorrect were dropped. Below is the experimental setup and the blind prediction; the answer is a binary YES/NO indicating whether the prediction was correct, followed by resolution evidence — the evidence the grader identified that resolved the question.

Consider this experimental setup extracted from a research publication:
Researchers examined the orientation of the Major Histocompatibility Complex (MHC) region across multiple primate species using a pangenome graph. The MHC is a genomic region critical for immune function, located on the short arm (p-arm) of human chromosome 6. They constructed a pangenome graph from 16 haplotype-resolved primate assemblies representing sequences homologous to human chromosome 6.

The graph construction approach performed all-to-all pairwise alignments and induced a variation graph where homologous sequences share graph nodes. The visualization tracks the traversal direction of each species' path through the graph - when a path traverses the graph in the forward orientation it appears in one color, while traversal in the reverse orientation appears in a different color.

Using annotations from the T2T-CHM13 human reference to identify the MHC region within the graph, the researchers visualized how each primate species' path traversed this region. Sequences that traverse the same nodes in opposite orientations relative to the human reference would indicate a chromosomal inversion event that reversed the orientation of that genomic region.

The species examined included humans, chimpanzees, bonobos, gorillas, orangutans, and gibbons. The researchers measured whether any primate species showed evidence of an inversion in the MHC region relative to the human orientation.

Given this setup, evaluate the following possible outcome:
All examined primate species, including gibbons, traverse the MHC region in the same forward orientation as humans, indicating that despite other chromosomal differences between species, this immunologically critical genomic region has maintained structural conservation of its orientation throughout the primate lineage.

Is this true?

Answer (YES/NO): NO